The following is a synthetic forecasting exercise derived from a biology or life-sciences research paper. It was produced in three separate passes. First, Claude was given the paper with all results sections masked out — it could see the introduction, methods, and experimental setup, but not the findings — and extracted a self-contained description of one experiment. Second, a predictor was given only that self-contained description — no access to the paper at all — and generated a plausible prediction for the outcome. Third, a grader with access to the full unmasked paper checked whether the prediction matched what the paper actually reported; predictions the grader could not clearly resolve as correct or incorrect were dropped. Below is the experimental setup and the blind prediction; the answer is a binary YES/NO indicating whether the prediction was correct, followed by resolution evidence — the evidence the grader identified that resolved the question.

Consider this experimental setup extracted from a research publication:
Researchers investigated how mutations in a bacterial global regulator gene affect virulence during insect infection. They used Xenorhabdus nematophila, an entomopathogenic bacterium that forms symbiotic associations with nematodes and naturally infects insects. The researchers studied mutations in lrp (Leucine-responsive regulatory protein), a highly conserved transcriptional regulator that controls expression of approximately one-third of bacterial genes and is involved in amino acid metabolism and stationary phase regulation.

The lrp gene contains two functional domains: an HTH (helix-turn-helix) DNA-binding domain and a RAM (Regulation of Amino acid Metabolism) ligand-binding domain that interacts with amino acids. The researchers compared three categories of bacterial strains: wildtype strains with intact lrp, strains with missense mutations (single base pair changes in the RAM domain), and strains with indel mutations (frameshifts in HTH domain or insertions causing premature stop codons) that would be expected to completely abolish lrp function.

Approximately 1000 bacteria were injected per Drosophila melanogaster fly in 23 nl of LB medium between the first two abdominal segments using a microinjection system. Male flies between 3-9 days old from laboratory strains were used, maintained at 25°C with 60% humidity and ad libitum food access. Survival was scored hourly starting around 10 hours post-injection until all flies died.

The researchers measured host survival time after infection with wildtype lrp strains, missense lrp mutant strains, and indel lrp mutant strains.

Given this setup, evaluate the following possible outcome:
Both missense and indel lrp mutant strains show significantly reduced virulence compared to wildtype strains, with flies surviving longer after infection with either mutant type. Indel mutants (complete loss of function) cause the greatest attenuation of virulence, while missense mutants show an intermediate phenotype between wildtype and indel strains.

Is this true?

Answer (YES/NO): YES